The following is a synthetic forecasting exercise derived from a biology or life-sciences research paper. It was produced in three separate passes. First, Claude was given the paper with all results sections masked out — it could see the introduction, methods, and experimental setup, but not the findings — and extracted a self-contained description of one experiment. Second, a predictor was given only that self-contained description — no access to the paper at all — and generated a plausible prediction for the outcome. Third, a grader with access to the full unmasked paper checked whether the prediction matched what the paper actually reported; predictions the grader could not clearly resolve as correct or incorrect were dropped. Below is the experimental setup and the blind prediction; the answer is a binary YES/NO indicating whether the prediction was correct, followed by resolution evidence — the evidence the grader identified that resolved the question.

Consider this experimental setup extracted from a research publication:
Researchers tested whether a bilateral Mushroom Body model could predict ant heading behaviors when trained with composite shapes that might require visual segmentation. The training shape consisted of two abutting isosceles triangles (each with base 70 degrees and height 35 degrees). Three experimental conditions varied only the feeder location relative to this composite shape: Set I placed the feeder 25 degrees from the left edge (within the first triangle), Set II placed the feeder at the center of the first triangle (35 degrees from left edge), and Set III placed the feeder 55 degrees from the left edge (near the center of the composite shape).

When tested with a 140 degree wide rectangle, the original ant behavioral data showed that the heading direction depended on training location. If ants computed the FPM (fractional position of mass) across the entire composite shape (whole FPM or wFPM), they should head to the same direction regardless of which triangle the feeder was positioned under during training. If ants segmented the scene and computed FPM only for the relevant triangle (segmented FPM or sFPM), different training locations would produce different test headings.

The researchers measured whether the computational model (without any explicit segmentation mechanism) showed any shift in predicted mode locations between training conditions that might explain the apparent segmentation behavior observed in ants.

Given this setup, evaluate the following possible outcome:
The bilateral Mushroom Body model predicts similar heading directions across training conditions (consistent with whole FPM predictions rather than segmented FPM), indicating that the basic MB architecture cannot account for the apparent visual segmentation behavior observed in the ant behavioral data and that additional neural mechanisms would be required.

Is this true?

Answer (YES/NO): NO